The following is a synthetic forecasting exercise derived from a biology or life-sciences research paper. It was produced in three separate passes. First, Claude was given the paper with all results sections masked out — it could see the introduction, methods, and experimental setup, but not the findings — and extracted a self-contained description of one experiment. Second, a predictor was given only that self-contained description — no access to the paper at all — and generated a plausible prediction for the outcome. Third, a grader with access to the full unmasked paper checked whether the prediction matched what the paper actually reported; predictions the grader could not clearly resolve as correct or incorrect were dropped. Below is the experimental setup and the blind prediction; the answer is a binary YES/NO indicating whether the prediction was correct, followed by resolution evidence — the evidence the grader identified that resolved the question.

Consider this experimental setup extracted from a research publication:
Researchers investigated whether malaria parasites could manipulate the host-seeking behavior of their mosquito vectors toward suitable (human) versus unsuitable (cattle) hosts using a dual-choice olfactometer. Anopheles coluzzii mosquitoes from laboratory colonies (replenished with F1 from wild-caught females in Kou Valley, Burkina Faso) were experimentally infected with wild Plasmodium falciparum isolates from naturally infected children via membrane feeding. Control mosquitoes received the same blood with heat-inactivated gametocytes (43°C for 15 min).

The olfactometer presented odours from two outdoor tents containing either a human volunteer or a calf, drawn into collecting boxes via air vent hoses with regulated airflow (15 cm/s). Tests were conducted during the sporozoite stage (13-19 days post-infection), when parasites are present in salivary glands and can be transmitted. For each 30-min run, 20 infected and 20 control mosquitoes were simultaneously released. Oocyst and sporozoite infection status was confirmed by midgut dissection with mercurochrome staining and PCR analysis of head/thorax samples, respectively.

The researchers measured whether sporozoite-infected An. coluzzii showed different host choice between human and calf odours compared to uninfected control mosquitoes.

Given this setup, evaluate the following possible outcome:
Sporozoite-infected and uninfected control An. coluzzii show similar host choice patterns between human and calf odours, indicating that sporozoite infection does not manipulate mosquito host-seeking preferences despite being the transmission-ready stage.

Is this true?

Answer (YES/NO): YES